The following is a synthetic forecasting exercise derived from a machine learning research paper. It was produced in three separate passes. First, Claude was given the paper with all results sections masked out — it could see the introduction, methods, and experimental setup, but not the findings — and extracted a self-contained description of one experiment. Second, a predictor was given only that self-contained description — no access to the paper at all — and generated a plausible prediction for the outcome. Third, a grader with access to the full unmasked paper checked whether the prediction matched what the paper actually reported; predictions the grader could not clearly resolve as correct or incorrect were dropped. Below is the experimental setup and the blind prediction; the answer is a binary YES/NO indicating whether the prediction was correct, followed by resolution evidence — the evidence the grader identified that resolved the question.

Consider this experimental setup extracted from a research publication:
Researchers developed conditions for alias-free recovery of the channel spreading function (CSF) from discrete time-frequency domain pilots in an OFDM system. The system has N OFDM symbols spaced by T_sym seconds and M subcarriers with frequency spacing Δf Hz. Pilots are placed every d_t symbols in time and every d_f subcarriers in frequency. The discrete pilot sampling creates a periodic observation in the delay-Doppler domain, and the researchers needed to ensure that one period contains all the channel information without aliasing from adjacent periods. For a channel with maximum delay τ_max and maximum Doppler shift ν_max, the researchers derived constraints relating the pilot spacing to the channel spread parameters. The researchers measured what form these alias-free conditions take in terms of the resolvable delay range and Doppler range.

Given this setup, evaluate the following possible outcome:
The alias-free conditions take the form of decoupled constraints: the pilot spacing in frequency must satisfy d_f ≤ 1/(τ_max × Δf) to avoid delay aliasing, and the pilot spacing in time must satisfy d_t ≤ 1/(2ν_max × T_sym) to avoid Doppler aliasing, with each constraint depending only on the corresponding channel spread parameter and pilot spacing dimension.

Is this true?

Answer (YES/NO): NO